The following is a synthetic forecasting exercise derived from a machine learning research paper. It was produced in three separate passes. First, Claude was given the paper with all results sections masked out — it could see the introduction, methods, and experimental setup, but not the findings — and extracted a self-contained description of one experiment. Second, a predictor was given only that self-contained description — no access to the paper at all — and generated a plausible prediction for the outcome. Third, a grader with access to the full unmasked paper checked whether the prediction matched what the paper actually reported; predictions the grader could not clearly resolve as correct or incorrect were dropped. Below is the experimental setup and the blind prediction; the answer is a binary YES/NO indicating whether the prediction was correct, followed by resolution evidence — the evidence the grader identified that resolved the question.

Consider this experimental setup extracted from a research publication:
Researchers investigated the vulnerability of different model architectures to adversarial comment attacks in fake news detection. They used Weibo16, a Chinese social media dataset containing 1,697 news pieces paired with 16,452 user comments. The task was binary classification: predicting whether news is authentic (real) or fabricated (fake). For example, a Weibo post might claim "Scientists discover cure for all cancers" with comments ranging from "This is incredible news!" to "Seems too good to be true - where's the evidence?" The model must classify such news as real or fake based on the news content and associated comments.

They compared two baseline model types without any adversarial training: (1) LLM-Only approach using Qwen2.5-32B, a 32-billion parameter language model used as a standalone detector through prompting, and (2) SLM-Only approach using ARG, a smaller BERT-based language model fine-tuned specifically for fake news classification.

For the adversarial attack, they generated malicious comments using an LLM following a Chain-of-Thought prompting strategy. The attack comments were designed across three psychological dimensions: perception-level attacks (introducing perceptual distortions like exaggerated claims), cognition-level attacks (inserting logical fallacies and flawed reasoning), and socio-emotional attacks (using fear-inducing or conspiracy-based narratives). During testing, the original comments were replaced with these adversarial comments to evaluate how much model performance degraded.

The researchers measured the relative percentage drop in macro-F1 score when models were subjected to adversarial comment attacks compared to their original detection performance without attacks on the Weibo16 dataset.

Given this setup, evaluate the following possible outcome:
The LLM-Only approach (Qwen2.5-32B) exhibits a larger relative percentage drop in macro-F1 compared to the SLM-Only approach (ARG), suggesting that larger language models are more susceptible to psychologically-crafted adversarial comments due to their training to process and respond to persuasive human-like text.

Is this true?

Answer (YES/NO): YES